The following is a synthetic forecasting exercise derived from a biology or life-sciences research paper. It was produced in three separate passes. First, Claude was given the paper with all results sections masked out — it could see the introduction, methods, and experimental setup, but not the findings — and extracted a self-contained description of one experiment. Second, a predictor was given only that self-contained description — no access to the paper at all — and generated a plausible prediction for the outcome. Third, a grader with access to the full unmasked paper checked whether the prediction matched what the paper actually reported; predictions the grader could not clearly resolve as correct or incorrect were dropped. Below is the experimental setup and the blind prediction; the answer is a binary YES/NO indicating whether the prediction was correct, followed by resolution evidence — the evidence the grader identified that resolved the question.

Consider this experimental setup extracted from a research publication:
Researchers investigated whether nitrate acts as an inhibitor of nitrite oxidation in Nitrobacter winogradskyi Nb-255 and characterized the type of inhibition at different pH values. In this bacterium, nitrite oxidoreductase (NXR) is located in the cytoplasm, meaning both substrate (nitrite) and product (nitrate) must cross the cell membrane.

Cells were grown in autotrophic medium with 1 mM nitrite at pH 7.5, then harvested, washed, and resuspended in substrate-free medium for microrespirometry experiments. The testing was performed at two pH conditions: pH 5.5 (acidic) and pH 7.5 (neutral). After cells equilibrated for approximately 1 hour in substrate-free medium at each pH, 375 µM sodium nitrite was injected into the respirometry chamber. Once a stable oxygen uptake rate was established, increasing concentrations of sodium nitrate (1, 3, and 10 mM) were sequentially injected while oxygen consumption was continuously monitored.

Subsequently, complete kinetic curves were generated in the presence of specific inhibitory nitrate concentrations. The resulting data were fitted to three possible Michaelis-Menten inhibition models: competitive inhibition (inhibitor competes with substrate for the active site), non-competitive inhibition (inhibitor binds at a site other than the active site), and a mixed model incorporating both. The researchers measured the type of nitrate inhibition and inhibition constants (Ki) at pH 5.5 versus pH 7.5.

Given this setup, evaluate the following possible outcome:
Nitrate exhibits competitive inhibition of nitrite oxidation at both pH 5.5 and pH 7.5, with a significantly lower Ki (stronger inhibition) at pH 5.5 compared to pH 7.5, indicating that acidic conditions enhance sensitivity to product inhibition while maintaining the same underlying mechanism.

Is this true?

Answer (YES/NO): NO